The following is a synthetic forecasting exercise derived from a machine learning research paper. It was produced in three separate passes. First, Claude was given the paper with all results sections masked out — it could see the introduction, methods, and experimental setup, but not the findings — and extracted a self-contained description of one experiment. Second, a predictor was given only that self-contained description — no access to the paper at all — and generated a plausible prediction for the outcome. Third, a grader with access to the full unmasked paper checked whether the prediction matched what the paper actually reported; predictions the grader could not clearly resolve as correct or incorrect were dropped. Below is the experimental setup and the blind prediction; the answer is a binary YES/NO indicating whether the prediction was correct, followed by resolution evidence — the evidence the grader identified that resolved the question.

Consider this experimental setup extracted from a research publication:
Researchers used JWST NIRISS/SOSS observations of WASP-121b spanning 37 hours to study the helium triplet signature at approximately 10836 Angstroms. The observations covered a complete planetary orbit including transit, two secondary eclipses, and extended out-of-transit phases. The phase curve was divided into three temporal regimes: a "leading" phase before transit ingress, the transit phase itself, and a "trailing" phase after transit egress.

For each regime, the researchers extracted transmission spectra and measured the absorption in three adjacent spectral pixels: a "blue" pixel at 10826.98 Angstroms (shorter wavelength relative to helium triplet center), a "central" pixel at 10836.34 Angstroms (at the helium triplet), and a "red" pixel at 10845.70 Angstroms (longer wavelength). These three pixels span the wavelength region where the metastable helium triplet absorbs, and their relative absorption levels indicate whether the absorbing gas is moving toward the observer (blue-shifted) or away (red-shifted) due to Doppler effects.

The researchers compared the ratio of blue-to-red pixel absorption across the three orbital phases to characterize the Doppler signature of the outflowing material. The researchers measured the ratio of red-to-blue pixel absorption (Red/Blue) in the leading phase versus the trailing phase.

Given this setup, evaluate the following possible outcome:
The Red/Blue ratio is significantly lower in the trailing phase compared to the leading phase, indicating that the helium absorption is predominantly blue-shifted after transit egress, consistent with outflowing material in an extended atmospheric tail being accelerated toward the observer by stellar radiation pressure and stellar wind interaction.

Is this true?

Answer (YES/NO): YES